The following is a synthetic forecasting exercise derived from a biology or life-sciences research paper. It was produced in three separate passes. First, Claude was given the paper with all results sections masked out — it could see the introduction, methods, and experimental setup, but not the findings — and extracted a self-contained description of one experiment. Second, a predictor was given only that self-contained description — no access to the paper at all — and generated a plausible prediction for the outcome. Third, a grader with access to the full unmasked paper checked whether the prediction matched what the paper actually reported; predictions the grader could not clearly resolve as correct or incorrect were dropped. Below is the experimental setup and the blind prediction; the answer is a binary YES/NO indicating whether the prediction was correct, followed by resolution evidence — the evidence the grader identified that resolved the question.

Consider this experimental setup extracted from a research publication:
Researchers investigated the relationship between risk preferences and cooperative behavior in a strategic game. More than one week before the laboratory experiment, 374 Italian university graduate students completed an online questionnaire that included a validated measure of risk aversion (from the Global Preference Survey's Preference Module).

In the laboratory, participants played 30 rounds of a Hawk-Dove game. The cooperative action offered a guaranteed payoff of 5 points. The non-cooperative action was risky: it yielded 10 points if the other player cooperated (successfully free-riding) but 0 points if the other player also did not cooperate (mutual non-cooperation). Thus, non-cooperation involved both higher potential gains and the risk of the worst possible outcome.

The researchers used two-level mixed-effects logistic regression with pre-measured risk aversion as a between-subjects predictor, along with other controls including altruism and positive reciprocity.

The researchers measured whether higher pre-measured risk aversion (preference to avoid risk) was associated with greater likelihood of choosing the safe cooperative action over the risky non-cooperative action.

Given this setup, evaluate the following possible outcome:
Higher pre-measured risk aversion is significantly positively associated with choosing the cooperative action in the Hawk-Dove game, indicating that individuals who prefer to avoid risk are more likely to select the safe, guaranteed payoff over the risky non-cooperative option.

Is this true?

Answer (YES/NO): NO